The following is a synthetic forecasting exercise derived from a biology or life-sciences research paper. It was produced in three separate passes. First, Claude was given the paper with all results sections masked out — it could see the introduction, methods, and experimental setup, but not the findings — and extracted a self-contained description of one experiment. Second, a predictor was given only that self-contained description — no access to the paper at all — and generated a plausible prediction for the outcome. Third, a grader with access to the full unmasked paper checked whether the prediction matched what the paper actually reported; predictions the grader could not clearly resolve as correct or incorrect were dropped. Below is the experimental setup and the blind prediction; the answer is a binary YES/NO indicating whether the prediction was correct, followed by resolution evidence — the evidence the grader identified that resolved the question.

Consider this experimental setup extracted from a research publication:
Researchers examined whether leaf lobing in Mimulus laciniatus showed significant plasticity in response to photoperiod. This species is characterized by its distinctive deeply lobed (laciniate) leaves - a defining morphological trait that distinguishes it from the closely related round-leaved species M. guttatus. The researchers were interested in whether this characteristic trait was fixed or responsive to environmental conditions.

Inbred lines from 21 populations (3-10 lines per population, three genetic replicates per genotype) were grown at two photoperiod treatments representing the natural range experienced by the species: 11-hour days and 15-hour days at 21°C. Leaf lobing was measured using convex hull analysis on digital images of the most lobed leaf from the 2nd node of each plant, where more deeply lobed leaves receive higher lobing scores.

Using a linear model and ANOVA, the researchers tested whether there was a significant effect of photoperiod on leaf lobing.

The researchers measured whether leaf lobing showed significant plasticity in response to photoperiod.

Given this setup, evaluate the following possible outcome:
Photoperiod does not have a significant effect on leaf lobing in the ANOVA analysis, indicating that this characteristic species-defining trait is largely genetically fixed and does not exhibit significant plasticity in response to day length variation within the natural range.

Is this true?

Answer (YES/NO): NO